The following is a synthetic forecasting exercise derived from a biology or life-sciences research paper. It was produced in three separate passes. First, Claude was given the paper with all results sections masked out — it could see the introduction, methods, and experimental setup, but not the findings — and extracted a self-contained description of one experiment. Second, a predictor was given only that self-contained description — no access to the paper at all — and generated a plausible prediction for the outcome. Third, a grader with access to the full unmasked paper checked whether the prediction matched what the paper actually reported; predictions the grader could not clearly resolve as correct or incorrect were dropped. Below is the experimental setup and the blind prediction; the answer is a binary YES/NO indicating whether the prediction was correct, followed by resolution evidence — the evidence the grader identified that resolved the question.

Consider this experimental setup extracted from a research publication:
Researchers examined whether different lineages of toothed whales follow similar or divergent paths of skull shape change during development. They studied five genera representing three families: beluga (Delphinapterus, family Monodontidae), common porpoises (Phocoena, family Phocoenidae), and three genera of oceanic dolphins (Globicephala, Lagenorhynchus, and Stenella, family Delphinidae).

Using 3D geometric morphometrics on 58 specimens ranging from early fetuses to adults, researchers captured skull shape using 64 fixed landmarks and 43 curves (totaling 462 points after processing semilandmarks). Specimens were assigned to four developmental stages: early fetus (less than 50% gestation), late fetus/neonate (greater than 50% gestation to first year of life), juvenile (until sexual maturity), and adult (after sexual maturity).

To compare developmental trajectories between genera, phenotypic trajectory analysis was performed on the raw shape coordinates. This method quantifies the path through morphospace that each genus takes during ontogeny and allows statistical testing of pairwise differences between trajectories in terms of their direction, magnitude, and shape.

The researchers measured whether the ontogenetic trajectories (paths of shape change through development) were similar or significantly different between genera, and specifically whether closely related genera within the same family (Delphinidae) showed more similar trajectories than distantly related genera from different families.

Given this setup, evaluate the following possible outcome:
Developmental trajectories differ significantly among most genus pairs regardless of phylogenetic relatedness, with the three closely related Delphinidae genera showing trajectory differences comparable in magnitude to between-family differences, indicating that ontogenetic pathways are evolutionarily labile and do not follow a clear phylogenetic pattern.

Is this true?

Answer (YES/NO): NO